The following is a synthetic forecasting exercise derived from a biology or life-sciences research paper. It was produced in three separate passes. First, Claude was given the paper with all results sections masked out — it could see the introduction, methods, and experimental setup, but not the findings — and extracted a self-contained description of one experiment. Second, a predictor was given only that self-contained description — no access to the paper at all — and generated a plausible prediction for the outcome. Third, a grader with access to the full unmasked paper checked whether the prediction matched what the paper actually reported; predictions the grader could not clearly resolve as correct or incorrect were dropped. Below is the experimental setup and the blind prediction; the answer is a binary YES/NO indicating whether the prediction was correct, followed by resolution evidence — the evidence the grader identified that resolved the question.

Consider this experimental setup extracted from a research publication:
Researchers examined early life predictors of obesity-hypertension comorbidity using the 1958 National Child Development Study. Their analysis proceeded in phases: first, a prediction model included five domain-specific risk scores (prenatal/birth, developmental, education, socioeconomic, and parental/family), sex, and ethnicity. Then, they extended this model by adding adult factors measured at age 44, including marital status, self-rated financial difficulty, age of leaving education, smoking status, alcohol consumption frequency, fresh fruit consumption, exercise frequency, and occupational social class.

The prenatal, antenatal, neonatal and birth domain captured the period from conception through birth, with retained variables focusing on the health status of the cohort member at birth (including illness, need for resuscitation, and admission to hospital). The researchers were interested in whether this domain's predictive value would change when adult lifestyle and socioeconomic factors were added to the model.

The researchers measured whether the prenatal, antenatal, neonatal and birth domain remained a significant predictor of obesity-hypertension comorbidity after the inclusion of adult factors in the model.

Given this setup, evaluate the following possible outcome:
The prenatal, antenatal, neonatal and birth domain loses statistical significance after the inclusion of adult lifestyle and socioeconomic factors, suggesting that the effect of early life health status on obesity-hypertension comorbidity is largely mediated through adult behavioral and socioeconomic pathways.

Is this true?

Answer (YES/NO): YES